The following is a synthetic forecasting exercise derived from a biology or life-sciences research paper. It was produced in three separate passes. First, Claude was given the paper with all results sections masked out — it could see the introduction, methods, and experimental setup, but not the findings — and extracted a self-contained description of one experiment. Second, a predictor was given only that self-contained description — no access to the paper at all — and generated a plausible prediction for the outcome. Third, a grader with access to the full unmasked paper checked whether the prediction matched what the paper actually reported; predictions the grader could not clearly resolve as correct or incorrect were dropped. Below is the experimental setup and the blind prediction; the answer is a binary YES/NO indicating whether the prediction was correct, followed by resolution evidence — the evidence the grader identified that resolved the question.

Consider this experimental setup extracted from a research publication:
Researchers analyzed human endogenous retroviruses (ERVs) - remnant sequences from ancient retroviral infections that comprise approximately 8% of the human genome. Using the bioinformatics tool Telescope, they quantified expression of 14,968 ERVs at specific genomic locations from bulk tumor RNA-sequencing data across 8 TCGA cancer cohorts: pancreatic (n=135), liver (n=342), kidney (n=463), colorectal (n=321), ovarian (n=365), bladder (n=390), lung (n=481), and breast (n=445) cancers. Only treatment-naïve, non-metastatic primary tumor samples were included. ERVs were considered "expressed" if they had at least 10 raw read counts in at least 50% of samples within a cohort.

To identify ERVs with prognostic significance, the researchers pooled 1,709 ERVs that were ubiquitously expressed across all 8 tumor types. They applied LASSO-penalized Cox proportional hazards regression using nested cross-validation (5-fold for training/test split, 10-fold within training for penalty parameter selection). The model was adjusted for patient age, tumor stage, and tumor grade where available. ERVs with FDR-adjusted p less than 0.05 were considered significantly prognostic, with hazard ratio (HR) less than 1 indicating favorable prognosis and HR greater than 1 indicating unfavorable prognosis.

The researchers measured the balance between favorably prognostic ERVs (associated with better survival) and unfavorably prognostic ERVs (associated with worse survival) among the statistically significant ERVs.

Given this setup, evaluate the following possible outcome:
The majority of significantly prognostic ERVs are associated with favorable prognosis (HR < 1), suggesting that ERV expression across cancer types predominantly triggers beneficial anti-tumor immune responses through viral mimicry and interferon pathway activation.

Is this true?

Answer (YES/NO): NO